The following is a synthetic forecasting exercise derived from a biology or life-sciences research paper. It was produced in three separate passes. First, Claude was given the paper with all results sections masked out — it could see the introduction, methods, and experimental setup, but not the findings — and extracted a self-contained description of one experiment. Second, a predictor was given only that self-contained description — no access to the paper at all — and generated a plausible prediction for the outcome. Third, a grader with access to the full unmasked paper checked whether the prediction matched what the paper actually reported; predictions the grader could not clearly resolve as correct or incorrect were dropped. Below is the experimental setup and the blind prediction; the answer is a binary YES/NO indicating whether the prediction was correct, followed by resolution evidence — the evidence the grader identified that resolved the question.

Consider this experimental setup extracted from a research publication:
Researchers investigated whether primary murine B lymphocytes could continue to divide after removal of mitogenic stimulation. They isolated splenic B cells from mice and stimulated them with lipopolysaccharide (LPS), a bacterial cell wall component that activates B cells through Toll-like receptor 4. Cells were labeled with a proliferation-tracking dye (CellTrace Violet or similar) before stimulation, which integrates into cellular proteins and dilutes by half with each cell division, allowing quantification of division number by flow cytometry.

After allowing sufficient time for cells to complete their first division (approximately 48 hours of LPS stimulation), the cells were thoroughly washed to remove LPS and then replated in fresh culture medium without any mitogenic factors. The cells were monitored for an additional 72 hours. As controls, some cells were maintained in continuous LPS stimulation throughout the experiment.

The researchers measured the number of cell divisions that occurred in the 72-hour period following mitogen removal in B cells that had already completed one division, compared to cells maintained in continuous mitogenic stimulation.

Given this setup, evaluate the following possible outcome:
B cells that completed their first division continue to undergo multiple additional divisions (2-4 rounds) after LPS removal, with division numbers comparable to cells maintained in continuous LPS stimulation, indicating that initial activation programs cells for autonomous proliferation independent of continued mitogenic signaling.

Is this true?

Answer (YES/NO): YES